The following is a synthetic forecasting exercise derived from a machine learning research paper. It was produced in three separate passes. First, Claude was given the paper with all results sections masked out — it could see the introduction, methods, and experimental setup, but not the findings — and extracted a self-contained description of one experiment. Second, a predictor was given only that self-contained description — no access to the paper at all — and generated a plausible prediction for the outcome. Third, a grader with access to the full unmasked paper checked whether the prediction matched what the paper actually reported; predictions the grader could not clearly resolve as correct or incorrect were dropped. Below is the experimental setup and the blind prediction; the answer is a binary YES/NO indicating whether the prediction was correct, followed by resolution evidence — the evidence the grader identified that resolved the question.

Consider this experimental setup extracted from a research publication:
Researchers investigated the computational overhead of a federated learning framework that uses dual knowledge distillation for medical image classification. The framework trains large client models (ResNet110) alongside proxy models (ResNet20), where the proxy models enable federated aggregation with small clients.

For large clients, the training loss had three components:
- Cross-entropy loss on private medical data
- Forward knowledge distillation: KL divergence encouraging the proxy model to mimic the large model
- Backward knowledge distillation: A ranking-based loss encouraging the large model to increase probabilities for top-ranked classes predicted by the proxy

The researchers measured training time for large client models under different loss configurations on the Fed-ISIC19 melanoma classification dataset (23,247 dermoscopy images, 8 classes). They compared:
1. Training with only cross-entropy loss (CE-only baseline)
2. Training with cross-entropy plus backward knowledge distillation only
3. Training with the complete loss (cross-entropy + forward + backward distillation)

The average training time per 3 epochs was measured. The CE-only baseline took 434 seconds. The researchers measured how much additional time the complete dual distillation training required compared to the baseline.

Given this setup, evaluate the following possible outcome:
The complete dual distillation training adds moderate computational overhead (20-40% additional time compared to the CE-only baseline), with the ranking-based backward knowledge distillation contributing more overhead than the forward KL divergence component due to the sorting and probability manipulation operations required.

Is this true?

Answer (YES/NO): NO